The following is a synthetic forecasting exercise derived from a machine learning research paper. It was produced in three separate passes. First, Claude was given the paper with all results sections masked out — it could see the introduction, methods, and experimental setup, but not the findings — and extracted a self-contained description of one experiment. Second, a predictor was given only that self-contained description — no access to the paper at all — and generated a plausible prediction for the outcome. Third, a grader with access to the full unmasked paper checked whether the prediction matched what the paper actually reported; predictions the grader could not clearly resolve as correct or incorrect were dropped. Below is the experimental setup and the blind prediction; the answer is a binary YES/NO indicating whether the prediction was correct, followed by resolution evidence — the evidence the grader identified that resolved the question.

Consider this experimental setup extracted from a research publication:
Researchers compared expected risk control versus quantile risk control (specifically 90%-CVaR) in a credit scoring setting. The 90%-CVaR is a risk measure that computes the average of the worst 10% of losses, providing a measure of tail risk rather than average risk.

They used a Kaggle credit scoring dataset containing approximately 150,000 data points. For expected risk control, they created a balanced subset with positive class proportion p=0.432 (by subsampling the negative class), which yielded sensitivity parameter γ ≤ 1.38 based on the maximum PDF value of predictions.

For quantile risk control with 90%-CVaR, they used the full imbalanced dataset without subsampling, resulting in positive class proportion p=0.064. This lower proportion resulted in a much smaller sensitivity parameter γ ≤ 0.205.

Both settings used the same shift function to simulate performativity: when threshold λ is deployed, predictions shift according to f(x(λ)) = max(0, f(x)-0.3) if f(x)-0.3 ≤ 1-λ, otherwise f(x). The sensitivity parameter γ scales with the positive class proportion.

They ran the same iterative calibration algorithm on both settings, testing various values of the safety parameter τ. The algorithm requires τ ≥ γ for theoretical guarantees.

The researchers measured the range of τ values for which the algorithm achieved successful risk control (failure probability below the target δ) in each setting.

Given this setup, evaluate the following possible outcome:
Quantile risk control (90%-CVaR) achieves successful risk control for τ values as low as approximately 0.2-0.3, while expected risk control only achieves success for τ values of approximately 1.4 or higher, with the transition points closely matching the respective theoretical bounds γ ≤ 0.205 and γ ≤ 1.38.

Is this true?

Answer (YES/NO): NO